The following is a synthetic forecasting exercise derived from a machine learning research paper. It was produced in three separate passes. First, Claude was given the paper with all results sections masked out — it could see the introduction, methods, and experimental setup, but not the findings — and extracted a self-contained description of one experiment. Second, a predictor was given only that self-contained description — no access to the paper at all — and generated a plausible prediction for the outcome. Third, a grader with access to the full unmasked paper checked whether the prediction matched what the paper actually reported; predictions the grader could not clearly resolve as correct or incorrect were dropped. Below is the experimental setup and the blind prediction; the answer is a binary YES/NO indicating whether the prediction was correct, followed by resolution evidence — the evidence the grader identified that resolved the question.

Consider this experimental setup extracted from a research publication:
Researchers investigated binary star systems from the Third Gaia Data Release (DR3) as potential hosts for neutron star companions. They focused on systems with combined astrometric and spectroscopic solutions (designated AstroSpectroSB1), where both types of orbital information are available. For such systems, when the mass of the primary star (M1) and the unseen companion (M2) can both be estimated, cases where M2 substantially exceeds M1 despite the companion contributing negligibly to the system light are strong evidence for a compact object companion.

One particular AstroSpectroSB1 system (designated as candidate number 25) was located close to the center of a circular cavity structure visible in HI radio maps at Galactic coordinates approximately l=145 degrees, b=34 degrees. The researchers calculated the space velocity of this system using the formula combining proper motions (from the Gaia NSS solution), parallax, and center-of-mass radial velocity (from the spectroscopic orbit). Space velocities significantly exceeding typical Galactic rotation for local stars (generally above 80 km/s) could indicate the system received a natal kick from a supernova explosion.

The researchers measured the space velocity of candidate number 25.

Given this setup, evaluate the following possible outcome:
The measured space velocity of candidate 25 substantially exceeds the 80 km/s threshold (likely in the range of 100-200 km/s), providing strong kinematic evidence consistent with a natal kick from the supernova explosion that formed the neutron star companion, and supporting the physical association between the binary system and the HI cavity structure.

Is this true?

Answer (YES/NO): NO